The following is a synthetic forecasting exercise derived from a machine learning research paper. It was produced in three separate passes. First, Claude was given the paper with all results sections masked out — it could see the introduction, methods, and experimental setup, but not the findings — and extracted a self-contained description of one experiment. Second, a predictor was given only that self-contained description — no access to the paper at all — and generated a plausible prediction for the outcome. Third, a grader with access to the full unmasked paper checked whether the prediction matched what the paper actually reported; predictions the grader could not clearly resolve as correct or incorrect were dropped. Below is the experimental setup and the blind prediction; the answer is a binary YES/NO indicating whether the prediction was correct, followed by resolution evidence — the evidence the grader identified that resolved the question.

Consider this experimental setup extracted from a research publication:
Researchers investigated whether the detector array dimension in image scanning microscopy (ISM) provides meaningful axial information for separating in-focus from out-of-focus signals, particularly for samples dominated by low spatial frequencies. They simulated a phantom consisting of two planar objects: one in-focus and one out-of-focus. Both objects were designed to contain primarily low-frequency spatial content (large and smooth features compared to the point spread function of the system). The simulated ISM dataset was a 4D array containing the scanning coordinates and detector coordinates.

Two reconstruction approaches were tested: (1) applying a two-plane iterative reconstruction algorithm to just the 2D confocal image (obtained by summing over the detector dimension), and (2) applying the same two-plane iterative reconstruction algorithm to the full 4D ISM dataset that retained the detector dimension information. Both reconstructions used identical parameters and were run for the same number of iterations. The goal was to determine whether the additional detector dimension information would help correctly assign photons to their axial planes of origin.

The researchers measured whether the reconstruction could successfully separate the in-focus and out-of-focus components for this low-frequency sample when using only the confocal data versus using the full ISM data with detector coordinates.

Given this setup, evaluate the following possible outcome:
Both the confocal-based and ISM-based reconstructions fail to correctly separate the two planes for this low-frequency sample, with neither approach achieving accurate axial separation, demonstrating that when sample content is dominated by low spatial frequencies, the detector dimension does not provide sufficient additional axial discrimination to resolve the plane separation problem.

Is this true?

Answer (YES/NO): NO